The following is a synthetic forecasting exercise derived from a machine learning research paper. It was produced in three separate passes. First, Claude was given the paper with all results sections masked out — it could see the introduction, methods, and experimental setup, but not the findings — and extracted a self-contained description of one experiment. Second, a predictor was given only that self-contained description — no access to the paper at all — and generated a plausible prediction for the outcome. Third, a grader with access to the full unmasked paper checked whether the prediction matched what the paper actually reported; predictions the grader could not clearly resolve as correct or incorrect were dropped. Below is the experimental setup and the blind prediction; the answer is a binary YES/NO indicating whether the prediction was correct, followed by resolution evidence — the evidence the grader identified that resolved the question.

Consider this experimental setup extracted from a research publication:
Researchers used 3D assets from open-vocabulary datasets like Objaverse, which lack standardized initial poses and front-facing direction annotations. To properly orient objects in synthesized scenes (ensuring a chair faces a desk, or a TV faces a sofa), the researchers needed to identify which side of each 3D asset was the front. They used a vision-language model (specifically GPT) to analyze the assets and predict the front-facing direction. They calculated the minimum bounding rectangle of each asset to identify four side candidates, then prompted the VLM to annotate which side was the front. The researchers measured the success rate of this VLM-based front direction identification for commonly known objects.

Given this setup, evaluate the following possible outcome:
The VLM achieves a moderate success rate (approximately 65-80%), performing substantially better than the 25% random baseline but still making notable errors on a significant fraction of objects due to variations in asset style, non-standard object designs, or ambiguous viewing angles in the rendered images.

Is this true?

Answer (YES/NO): NO